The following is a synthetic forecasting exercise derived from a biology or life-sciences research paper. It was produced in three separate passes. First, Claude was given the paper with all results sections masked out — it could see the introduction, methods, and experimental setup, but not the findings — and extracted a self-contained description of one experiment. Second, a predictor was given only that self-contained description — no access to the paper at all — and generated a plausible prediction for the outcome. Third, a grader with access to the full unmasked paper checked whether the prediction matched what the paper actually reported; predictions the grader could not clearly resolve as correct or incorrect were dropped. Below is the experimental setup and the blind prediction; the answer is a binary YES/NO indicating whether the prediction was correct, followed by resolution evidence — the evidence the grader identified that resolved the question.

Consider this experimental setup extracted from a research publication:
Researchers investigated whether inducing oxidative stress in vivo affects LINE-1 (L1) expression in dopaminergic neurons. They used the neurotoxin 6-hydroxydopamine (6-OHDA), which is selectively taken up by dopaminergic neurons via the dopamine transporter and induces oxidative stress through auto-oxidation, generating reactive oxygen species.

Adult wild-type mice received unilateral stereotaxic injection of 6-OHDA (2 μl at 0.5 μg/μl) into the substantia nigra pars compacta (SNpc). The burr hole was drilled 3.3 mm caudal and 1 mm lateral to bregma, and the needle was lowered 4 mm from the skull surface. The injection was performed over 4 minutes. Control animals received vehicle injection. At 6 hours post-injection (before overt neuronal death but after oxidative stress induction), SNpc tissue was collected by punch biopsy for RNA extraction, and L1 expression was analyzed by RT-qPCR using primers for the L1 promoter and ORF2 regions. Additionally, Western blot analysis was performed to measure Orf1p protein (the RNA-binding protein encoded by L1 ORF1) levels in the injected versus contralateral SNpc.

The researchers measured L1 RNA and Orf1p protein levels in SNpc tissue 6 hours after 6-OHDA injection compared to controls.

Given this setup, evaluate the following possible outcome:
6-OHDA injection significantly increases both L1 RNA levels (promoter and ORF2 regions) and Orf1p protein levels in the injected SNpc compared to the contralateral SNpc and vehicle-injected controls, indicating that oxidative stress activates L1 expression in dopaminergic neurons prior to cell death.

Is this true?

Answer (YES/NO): NO